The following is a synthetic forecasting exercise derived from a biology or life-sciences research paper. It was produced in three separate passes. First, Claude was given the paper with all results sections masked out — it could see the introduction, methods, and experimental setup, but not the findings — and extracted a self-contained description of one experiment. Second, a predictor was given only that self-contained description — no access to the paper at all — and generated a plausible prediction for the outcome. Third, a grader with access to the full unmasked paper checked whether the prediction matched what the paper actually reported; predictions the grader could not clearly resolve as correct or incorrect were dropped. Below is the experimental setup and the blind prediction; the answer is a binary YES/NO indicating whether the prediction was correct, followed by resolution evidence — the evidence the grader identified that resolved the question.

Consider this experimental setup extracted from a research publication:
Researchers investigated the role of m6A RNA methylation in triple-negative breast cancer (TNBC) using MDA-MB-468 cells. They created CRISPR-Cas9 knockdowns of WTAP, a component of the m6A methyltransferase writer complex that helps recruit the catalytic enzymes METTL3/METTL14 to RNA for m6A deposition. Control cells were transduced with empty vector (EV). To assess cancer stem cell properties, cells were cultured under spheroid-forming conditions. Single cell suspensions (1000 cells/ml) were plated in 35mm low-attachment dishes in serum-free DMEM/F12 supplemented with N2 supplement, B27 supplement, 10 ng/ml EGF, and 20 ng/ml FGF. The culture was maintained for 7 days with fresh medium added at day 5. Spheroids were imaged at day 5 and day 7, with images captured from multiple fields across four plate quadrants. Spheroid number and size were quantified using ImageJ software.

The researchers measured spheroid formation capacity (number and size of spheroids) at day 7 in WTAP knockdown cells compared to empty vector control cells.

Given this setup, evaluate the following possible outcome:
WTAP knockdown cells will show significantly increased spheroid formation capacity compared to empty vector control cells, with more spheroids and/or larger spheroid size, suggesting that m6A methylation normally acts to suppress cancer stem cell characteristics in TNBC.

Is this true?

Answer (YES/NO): NO